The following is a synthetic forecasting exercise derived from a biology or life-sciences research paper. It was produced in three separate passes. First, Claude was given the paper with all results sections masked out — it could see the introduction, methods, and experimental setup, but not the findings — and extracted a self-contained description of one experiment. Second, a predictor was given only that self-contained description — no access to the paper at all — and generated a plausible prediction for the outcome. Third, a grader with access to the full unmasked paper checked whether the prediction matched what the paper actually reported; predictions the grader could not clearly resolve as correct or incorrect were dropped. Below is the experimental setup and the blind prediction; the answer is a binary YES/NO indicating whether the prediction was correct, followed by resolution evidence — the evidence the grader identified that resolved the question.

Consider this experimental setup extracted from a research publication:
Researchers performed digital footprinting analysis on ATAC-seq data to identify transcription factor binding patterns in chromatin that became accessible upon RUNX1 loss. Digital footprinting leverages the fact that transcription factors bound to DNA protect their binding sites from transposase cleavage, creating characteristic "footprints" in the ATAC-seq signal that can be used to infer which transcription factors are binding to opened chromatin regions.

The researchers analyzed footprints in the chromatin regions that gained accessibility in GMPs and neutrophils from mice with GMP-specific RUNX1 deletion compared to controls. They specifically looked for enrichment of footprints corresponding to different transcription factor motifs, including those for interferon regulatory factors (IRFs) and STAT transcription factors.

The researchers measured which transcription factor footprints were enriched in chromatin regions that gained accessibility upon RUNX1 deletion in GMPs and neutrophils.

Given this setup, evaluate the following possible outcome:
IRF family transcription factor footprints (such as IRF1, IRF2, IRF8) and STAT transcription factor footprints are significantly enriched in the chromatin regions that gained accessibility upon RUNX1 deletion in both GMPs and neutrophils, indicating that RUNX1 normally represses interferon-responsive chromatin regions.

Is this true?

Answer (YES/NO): YES